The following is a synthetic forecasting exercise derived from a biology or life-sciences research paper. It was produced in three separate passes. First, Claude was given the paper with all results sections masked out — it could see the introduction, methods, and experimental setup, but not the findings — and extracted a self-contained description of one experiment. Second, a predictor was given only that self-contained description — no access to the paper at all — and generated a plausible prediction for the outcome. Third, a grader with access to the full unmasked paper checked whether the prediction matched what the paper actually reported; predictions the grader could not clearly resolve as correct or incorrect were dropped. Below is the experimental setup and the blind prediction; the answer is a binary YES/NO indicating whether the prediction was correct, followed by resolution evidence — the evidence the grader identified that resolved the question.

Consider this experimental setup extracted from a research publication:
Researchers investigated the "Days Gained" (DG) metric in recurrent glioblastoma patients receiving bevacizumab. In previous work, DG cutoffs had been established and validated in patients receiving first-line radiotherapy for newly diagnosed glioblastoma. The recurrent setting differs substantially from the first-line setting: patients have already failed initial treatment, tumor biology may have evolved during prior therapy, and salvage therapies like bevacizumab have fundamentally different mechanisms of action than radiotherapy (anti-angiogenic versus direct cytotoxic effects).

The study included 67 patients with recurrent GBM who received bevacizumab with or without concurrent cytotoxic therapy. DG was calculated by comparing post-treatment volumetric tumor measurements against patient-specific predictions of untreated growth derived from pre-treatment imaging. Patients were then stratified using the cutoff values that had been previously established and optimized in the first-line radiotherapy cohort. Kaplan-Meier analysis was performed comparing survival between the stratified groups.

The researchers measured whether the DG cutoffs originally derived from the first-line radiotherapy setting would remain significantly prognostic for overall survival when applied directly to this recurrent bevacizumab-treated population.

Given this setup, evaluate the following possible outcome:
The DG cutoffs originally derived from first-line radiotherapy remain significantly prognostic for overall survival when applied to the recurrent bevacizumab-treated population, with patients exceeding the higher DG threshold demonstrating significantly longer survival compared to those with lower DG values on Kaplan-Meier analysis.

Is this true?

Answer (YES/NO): YES